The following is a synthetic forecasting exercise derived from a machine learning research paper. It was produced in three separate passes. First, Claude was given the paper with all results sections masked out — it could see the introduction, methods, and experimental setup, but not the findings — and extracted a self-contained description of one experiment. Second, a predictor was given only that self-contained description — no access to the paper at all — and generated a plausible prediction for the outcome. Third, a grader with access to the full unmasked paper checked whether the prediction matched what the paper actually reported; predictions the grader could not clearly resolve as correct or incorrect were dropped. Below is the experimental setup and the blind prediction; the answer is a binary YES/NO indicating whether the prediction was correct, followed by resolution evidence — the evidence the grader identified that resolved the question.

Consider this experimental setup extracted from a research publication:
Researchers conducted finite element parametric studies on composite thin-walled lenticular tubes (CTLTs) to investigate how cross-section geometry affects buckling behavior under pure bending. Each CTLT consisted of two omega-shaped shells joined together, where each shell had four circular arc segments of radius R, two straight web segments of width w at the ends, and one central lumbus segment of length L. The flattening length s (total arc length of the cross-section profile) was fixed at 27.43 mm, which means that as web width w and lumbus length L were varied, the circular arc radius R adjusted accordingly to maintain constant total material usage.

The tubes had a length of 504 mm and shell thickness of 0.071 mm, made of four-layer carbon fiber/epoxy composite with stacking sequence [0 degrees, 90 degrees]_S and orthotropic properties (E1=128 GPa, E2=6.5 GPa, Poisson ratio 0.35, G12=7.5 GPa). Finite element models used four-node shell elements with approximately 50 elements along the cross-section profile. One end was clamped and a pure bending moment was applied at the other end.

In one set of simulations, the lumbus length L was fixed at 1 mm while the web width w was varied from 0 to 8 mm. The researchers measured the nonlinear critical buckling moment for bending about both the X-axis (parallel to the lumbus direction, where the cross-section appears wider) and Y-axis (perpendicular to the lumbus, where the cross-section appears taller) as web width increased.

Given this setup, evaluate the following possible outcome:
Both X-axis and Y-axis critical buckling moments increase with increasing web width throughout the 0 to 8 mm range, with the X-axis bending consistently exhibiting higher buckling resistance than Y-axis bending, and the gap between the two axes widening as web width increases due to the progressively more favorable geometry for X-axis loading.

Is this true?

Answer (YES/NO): NO